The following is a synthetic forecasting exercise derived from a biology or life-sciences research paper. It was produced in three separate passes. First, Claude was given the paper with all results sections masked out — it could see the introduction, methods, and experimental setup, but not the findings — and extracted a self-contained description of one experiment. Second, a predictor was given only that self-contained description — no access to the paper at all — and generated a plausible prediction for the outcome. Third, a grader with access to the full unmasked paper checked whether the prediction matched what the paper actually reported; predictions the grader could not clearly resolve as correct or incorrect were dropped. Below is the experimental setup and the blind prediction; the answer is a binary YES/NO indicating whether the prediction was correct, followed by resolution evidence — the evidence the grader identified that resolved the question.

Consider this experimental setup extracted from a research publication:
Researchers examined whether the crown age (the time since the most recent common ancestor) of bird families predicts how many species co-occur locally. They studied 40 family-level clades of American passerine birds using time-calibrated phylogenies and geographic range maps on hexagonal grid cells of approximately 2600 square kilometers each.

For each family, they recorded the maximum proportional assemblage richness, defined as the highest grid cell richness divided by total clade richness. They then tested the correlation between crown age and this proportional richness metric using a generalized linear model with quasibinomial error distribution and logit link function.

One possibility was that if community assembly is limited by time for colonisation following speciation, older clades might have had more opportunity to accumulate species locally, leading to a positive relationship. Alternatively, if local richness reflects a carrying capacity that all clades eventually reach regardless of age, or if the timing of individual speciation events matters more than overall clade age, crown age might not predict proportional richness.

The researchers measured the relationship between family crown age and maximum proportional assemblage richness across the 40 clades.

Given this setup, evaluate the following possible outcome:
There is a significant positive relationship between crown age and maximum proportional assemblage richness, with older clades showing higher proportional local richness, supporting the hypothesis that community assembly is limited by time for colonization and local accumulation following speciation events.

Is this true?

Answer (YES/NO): YES